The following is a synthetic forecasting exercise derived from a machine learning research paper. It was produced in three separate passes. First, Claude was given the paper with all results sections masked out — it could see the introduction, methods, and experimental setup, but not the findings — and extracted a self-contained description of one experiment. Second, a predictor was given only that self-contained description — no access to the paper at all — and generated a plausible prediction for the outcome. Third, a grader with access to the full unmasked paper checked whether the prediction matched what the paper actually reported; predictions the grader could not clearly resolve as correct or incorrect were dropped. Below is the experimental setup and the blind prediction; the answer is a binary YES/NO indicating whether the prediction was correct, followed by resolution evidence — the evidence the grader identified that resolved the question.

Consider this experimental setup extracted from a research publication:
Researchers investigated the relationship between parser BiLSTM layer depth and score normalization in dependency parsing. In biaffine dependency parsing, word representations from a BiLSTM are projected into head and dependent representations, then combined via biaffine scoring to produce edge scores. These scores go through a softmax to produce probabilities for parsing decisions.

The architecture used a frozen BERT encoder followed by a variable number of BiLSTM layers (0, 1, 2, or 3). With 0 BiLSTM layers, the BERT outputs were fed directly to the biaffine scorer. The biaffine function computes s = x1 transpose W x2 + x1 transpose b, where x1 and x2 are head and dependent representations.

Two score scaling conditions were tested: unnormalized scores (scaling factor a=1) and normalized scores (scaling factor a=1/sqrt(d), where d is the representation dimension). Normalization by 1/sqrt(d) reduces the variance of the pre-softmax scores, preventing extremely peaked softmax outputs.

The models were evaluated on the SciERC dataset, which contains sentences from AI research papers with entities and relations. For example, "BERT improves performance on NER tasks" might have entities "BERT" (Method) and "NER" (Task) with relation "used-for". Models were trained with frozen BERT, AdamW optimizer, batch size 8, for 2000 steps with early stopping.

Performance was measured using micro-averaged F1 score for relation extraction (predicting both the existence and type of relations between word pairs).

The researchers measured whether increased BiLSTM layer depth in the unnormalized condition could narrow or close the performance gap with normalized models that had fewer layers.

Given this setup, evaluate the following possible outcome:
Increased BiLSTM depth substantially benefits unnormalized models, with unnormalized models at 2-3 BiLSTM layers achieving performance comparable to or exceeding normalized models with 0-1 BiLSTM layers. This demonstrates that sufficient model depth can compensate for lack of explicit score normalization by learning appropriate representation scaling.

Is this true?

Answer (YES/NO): YES